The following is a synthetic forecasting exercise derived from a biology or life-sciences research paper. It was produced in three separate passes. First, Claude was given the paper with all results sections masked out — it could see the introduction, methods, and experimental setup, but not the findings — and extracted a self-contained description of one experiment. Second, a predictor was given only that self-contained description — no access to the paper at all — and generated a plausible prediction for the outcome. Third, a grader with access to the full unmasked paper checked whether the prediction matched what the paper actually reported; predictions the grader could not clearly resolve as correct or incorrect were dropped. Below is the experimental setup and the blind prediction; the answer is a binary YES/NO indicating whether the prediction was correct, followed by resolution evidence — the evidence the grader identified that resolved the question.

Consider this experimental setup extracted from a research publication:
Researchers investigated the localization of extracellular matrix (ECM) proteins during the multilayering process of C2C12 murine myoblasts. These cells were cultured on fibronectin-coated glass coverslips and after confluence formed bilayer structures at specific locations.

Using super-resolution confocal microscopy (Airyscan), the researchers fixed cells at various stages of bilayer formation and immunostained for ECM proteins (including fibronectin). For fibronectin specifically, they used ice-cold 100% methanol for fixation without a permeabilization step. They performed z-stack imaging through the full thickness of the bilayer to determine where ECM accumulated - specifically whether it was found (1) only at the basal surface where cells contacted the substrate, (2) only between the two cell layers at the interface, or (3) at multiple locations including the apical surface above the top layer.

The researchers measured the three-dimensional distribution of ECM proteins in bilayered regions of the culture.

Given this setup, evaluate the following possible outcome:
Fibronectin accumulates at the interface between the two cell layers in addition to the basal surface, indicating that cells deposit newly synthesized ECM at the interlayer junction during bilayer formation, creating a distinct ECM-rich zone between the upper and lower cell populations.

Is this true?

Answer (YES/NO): YES